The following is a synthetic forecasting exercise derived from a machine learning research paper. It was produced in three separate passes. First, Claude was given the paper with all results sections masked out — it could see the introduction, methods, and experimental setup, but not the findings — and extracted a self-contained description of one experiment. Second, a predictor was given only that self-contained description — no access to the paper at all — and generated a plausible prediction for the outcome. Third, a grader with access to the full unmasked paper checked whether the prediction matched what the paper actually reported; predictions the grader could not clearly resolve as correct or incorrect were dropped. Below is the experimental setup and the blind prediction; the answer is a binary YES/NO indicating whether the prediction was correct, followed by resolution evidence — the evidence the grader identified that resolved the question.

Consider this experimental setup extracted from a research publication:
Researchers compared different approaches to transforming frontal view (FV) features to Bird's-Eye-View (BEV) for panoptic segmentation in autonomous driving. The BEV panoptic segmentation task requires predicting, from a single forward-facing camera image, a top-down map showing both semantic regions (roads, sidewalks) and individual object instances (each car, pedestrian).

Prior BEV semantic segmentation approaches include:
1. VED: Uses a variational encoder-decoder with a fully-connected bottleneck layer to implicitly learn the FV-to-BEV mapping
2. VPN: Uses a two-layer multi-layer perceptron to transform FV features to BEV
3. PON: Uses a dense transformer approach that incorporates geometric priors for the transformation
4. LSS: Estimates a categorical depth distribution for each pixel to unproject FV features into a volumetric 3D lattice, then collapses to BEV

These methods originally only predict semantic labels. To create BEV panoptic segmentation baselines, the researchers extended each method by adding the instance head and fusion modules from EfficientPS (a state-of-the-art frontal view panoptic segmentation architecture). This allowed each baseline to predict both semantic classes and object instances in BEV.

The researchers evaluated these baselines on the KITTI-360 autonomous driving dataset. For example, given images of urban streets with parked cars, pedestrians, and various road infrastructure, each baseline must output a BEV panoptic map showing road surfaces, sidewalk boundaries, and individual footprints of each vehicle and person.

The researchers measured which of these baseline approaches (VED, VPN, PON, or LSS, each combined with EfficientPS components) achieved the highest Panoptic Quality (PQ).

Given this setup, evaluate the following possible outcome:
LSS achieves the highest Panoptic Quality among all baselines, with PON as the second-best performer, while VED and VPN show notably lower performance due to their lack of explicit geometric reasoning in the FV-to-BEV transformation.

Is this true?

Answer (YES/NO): NO